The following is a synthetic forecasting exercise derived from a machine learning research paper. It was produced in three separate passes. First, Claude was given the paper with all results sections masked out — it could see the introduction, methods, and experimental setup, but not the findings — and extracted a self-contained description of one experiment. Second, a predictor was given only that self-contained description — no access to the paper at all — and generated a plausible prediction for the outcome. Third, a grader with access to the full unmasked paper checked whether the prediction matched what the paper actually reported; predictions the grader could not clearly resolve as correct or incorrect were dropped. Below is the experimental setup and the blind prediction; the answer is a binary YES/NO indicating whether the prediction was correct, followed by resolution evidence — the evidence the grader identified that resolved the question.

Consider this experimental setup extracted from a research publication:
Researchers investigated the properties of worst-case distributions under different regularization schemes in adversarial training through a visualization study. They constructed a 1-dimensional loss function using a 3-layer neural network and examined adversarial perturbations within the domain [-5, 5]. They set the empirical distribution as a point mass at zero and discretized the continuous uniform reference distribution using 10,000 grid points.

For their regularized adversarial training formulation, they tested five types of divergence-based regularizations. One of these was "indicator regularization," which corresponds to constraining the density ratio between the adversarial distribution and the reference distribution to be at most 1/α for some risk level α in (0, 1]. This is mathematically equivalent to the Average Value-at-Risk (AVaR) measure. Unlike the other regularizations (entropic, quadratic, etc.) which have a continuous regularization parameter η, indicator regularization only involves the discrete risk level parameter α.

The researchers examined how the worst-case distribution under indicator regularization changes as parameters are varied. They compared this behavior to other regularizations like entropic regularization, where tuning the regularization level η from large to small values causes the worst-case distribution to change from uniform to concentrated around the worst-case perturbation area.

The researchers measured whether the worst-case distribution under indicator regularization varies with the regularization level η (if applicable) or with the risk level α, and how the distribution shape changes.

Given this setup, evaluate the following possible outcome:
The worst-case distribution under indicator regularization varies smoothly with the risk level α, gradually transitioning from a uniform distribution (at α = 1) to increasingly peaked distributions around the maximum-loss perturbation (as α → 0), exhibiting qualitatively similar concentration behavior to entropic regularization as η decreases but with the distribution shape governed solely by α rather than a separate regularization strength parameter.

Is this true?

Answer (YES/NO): NO